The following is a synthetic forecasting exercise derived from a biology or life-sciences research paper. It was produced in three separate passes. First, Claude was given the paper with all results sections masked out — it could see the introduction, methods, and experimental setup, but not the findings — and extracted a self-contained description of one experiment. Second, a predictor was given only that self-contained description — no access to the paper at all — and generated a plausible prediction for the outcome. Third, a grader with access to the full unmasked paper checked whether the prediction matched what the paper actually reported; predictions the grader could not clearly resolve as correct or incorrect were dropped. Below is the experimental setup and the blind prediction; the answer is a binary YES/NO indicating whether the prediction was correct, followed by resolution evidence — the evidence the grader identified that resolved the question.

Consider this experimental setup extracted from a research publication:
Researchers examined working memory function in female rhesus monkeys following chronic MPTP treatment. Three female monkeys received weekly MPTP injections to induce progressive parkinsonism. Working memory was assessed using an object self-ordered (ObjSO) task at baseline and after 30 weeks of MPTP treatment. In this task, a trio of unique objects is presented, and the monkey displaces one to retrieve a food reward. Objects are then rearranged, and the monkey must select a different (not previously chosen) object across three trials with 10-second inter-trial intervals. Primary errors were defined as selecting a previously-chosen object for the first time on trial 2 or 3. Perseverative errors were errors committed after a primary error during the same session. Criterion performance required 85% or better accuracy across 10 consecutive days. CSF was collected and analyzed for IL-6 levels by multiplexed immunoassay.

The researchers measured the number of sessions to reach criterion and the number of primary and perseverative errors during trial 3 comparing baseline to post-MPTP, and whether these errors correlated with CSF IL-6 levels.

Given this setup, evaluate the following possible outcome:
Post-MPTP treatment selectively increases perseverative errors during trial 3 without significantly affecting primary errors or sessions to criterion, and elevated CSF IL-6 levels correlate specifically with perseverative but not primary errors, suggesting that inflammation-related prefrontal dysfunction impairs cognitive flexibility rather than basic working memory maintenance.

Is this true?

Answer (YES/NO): NO